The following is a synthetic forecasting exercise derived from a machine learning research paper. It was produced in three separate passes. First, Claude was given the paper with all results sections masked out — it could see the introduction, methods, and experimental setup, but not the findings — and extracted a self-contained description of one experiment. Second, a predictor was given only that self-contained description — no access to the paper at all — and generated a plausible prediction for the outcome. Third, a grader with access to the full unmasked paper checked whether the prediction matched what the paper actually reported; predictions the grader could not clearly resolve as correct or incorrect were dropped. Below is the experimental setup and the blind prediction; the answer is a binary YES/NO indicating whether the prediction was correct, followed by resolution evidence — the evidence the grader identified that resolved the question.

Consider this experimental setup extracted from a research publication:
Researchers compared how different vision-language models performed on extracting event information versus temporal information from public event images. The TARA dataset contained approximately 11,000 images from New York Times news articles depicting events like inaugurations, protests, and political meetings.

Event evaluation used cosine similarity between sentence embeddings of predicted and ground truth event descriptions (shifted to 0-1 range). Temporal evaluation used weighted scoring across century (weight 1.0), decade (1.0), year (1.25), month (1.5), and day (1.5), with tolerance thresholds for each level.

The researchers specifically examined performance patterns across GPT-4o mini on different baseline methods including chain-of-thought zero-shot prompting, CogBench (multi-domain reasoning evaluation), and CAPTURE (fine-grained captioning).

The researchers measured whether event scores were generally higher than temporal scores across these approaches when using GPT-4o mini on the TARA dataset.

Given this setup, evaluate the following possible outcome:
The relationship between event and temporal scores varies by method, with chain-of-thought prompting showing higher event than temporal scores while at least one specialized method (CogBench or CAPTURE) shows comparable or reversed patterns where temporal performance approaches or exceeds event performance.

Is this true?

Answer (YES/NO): NO